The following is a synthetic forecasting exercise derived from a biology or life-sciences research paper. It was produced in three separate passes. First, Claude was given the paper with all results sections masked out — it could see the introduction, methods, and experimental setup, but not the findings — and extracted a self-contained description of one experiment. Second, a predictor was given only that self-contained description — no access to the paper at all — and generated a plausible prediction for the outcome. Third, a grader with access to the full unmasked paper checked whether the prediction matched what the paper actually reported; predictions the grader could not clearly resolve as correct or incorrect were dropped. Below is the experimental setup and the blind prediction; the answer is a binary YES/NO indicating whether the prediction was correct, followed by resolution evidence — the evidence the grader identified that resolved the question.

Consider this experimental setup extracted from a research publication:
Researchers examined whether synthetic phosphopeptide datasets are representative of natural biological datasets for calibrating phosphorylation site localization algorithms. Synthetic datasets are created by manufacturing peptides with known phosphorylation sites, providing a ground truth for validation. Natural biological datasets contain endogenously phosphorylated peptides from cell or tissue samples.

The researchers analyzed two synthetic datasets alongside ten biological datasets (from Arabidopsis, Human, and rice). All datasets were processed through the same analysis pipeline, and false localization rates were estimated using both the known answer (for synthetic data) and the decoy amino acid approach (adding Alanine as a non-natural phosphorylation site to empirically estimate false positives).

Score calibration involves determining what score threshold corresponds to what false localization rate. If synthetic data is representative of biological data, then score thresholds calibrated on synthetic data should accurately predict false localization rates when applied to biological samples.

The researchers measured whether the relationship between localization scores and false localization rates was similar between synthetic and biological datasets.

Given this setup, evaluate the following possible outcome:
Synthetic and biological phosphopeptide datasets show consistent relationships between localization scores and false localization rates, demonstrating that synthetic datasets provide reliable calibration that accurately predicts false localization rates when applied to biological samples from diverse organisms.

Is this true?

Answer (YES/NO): NO